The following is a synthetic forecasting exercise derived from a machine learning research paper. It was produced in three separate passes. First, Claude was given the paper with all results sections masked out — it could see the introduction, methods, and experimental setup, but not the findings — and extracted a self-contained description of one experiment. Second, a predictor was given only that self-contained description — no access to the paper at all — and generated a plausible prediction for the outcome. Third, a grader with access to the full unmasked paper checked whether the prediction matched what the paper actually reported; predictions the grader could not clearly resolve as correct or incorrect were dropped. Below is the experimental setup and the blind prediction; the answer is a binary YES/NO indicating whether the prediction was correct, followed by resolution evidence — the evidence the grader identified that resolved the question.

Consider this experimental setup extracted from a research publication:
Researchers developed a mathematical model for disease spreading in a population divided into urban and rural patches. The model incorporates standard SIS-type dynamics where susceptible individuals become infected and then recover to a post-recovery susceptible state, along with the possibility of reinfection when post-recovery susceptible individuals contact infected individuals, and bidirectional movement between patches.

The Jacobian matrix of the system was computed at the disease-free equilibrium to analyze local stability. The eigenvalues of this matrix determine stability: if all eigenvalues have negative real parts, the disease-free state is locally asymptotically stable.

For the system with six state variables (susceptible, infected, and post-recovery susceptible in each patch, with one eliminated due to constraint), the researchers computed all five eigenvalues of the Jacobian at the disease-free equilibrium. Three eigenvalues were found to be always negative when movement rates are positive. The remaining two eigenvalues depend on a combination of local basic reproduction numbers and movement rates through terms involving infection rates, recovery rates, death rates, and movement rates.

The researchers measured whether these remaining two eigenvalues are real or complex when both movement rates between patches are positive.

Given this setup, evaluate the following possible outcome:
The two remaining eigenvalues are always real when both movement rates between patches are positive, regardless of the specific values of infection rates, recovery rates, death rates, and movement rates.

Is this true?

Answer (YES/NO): YES